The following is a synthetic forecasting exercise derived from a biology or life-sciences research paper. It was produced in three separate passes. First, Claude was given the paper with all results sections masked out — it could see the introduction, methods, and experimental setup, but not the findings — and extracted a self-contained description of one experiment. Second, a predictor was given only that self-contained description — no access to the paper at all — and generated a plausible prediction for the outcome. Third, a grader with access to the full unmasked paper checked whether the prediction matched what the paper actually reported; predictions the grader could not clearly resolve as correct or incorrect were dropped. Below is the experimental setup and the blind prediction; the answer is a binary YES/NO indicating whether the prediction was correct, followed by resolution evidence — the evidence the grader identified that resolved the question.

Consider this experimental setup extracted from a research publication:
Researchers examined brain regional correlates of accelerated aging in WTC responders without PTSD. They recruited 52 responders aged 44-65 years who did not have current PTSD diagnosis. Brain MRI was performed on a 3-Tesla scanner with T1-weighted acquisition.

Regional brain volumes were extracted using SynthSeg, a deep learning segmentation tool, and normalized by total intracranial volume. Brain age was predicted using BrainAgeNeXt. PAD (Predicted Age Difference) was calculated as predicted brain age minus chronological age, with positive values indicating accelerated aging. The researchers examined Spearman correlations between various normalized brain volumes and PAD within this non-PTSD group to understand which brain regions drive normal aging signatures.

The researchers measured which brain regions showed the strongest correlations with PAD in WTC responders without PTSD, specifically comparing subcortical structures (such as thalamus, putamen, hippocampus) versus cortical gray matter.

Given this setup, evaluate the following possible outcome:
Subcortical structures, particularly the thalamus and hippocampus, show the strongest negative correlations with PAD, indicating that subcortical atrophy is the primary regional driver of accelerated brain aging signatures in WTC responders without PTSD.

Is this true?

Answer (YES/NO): NO